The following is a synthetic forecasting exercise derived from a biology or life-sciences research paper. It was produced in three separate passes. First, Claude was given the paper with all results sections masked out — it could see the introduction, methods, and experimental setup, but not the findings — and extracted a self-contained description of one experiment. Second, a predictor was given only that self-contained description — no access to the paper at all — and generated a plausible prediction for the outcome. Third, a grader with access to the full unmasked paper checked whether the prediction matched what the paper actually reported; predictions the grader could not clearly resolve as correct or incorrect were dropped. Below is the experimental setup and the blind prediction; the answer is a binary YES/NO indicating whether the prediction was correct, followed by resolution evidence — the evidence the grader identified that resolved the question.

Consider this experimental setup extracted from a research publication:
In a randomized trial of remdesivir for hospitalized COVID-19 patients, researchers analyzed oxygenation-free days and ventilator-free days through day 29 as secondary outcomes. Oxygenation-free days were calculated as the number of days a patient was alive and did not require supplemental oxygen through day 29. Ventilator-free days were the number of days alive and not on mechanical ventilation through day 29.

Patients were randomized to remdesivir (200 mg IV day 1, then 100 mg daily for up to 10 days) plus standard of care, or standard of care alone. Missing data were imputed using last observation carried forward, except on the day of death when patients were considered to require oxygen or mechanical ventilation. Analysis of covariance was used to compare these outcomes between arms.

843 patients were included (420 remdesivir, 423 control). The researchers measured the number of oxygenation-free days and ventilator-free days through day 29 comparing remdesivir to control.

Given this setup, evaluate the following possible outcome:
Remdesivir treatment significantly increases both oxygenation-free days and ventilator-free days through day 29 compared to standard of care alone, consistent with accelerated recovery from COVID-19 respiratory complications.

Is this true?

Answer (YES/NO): NO